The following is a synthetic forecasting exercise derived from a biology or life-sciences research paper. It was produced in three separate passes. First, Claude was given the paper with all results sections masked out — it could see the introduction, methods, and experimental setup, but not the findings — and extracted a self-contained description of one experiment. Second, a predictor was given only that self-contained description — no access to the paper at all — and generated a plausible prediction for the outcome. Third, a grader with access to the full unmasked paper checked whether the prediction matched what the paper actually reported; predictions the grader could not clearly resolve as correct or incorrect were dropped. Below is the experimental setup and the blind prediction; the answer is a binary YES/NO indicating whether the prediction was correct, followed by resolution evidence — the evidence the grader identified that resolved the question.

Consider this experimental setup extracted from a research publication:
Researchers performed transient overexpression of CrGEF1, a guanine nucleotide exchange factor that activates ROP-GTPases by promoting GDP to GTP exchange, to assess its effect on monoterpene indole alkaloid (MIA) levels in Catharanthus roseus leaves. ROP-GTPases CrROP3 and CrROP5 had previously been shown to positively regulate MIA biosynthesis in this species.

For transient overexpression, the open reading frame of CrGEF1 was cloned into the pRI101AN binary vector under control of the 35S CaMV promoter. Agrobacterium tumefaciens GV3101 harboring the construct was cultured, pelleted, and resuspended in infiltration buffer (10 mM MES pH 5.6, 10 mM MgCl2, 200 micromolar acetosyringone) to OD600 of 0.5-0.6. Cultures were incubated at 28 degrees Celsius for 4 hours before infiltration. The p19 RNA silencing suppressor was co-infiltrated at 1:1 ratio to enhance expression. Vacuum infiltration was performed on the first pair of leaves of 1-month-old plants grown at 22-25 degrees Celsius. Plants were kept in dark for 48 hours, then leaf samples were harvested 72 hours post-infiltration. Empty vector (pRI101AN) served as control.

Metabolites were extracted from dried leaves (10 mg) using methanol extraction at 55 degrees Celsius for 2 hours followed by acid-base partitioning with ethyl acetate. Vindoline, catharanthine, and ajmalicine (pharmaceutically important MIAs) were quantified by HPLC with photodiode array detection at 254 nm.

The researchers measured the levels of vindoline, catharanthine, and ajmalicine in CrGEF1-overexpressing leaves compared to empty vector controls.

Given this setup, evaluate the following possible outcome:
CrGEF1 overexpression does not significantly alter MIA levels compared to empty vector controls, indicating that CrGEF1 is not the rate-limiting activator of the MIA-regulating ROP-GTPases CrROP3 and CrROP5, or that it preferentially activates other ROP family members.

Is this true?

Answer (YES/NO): NO